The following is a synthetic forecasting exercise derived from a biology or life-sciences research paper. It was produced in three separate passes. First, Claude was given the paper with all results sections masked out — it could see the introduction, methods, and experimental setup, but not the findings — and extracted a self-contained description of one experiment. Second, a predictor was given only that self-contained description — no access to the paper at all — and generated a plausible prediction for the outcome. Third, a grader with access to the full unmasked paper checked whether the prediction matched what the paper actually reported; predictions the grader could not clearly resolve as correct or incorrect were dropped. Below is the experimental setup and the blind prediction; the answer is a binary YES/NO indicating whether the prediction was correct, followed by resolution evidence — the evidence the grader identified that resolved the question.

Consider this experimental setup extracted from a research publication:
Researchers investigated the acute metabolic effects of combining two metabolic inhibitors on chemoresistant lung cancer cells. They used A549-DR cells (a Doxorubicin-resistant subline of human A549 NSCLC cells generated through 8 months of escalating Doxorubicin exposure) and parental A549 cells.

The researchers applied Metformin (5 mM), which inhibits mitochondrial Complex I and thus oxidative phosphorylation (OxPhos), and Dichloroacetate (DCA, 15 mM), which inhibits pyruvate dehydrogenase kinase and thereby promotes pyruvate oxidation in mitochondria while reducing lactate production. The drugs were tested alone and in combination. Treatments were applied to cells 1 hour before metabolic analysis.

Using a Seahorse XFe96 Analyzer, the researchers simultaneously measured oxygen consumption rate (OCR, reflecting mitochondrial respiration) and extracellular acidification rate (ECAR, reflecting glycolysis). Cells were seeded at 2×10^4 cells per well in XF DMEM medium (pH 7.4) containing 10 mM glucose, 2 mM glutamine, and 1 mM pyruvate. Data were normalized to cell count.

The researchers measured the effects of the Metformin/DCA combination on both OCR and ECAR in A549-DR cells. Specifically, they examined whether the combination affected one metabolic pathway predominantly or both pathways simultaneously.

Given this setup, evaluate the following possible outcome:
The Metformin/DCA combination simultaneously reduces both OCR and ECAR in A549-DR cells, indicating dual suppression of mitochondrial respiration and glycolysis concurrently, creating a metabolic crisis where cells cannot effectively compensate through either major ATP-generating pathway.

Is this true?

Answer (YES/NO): YES